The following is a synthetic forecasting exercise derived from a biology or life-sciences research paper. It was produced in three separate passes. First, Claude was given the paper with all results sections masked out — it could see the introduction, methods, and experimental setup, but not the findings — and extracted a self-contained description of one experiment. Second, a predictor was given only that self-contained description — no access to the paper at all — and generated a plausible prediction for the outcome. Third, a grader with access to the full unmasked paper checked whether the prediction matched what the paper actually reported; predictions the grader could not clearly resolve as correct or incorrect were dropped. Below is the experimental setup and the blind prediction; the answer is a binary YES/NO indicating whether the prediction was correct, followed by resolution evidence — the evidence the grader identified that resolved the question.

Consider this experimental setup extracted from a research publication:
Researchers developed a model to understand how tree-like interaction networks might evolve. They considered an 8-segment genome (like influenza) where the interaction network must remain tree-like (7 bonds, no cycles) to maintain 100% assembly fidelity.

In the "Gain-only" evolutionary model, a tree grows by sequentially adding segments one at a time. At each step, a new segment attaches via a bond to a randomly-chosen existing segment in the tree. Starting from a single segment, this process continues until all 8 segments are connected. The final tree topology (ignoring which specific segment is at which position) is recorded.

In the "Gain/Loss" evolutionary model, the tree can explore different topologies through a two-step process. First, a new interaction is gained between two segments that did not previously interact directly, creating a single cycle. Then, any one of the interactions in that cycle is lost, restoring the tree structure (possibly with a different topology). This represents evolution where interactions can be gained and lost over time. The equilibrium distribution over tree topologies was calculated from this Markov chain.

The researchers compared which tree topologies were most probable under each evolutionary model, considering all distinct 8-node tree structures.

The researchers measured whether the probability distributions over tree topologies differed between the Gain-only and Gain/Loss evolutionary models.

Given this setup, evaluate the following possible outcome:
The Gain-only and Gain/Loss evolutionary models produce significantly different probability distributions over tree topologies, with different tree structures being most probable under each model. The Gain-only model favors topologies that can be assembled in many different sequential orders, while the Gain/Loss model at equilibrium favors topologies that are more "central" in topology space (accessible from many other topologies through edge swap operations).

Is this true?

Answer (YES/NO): YES